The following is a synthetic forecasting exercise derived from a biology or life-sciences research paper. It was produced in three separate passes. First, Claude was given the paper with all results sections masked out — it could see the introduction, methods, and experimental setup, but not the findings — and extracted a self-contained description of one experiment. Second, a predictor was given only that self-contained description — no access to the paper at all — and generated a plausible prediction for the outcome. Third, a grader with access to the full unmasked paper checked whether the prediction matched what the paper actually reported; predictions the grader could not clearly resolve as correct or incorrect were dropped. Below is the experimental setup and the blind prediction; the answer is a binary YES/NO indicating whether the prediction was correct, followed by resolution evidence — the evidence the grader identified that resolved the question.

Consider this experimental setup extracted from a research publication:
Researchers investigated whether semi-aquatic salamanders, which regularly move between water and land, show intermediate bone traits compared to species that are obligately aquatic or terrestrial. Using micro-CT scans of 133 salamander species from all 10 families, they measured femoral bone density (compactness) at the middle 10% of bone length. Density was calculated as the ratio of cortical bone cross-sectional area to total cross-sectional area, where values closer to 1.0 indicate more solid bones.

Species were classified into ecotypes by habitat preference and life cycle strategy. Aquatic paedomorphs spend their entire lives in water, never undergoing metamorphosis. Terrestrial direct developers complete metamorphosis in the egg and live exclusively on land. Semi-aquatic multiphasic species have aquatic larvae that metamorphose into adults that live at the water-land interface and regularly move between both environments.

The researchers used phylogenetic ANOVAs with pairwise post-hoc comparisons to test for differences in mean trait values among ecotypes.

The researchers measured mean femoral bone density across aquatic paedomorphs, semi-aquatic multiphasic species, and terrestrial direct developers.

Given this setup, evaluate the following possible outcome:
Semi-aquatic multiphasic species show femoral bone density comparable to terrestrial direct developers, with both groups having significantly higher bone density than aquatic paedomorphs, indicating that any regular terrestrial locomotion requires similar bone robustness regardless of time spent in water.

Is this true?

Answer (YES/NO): NO